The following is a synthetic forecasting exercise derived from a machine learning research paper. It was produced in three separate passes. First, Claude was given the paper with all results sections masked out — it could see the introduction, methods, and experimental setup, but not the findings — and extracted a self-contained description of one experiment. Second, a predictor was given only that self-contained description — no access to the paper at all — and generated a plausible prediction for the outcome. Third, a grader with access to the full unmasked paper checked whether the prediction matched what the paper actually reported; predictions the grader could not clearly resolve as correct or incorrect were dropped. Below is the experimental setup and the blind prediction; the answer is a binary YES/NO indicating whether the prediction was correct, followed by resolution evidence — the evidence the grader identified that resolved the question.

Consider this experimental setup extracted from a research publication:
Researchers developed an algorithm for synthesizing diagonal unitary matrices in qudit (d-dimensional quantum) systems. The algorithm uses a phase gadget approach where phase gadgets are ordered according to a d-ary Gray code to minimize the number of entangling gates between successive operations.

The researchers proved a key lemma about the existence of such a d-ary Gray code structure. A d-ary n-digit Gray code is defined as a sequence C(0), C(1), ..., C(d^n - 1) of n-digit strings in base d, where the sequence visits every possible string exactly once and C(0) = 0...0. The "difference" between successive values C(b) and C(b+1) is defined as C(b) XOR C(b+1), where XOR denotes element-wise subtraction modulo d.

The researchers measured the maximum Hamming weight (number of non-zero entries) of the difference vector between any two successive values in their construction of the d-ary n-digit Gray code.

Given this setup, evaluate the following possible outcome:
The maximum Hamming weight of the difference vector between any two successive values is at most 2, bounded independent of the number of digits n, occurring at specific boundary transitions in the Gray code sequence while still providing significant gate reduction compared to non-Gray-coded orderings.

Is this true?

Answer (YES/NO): NO